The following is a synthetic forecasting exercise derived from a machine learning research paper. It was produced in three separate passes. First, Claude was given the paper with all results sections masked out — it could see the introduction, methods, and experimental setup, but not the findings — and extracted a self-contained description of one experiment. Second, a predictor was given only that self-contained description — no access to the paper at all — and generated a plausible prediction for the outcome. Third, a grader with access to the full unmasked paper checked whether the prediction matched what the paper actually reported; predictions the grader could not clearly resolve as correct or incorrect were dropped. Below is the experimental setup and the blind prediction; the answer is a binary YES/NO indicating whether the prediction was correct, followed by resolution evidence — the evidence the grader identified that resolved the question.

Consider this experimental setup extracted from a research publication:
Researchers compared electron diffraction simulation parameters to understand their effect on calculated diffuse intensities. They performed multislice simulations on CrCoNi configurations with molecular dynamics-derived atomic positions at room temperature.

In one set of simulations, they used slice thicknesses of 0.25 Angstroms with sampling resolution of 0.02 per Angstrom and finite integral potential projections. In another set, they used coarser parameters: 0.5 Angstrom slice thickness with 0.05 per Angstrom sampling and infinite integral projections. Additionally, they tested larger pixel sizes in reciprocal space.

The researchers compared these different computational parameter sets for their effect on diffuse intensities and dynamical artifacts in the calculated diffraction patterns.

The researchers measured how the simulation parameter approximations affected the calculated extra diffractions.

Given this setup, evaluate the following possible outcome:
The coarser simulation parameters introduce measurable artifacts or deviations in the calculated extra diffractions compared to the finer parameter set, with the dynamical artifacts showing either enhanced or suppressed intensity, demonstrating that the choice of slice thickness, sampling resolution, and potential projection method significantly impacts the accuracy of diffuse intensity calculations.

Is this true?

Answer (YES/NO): NO